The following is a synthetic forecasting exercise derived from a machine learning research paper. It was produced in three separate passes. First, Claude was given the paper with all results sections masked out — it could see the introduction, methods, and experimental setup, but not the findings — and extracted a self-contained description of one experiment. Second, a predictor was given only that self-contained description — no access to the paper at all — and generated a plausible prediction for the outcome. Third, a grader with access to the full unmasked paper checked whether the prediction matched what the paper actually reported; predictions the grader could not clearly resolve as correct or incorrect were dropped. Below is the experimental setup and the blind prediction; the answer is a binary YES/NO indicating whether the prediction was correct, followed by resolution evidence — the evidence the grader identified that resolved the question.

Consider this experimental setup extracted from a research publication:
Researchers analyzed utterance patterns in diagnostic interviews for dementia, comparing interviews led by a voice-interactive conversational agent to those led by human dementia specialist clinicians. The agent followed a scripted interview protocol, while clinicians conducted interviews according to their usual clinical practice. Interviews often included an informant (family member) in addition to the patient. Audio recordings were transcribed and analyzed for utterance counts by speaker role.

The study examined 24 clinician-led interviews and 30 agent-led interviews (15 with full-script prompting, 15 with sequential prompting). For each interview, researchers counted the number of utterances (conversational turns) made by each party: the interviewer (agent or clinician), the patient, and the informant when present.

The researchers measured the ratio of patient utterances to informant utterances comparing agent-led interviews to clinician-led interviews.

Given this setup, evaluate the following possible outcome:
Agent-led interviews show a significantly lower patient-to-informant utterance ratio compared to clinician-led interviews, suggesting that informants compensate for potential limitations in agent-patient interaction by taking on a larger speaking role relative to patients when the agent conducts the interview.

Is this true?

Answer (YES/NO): NO